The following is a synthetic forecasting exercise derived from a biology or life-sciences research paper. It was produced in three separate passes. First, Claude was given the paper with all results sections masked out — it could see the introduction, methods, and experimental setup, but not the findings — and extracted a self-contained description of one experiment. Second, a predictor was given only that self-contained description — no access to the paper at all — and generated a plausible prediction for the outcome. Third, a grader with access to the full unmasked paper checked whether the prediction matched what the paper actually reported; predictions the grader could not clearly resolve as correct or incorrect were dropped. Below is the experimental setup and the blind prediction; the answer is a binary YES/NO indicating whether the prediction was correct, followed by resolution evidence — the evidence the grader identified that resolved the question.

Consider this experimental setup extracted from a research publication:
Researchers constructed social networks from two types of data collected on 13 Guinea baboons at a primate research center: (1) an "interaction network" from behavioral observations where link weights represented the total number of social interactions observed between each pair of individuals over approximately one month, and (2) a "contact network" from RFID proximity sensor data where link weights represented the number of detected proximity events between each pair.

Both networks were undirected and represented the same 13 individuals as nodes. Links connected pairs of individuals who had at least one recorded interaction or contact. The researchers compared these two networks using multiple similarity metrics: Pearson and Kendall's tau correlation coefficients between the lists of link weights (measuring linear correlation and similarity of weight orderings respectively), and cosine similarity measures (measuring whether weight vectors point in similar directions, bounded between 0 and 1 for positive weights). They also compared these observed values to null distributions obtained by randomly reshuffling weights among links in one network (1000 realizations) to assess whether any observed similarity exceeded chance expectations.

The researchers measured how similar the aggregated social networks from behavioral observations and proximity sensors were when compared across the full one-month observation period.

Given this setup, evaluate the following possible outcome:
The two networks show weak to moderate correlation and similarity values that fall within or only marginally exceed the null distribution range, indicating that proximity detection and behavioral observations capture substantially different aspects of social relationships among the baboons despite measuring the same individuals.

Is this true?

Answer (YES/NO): NO